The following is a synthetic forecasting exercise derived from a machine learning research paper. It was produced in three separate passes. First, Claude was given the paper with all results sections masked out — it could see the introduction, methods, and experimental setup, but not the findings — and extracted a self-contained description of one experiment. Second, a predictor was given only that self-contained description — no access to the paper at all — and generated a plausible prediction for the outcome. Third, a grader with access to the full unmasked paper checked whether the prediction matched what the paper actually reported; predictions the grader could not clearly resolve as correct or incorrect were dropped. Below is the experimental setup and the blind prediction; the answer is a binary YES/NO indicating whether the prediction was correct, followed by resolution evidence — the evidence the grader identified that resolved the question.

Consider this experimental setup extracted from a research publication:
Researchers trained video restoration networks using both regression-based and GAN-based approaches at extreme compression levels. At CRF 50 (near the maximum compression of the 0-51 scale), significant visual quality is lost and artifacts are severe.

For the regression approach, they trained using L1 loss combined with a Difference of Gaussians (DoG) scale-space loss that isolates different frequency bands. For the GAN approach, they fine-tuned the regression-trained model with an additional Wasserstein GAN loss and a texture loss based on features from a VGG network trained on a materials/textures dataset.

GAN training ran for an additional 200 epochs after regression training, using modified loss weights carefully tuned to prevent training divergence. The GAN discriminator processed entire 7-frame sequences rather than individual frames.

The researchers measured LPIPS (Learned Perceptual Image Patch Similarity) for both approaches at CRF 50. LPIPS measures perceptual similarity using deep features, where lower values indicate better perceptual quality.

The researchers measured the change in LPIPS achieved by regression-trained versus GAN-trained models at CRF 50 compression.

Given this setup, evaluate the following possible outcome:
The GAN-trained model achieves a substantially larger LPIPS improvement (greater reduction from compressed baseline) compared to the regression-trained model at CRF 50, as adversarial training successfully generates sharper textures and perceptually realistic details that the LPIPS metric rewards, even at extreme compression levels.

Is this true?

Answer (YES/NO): YES